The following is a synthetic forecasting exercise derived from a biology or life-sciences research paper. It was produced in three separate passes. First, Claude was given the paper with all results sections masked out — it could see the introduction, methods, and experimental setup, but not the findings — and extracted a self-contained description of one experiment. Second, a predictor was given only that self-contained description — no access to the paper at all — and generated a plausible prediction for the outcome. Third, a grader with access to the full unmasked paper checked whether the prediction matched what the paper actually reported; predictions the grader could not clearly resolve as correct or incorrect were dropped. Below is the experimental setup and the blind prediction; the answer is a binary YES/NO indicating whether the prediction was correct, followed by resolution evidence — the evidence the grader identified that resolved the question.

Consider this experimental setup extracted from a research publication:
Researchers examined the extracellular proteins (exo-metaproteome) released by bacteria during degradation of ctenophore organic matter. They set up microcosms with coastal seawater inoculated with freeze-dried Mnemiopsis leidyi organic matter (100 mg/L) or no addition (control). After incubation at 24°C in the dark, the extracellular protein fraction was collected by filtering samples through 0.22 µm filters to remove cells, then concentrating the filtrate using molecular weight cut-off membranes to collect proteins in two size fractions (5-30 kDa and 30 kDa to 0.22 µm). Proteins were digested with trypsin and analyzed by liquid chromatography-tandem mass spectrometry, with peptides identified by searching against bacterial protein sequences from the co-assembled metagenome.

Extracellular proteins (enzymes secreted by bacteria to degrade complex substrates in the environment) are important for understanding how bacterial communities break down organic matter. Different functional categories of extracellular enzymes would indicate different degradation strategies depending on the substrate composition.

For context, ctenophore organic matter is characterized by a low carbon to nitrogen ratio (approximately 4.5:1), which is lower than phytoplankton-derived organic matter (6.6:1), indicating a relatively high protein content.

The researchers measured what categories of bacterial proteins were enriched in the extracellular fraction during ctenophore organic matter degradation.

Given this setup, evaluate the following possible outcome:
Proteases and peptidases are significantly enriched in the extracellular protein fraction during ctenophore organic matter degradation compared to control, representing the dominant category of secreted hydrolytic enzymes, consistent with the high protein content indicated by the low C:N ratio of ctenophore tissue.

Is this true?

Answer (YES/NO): YES